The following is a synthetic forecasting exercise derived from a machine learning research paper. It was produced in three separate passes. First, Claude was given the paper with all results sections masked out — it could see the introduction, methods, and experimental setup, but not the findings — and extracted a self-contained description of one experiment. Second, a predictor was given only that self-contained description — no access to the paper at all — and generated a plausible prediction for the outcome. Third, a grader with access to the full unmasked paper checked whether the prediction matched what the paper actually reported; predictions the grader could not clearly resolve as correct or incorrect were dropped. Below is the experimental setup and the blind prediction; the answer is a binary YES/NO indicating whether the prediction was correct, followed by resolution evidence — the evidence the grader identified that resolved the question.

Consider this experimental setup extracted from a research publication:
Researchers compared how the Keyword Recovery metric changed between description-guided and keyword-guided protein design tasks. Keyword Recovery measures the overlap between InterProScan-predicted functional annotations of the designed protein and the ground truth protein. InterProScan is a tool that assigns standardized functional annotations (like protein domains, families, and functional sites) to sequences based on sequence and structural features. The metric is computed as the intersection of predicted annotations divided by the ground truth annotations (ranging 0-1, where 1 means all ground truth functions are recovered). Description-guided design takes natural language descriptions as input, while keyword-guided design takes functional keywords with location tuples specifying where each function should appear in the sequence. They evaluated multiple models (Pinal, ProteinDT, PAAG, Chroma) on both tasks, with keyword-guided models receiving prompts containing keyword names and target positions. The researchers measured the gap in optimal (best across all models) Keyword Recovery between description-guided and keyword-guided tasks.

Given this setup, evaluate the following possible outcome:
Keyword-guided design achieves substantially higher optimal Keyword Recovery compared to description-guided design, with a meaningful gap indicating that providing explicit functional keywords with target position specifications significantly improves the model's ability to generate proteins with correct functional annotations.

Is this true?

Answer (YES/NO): NO